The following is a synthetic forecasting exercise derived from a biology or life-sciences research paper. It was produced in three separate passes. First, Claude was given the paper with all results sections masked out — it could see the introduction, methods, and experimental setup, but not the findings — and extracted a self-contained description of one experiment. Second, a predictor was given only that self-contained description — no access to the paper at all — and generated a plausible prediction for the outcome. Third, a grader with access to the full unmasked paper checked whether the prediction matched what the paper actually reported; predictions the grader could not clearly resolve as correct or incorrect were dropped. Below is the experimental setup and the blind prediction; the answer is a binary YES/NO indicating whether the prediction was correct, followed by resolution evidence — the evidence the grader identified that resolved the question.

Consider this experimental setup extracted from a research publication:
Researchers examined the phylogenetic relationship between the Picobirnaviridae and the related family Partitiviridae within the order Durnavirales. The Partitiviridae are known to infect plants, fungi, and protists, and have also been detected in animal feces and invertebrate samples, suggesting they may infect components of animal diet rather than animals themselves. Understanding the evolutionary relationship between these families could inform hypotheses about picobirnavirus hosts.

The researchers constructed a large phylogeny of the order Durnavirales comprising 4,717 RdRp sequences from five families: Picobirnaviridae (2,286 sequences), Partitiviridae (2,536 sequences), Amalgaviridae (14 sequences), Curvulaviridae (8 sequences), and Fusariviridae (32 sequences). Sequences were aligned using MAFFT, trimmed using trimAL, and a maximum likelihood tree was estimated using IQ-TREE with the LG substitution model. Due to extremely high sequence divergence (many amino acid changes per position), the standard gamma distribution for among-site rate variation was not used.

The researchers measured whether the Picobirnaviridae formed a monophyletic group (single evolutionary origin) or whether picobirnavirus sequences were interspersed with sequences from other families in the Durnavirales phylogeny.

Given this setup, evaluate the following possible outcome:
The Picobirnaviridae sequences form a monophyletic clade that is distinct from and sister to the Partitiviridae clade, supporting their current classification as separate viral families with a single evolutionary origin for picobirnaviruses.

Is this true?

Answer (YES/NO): YES